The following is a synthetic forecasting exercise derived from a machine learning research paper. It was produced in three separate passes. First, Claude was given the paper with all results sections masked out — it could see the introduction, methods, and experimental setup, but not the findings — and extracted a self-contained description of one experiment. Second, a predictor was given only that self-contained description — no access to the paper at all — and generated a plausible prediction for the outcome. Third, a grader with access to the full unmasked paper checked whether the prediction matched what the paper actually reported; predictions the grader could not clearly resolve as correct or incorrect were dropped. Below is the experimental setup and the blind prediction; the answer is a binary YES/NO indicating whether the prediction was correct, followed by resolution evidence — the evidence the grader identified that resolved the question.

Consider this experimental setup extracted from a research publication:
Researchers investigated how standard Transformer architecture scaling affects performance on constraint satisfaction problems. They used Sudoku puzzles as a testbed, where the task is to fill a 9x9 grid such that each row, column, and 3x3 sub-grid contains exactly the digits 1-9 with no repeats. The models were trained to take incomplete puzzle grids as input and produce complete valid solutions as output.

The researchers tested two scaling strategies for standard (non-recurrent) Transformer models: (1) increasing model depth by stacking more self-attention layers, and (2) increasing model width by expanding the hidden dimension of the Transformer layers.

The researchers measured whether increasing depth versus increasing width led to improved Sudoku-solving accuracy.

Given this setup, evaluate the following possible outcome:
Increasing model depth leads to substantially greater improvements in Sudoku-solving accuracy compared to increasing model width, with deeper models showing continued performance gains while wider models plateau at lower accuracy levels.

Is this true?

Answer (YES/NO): YES